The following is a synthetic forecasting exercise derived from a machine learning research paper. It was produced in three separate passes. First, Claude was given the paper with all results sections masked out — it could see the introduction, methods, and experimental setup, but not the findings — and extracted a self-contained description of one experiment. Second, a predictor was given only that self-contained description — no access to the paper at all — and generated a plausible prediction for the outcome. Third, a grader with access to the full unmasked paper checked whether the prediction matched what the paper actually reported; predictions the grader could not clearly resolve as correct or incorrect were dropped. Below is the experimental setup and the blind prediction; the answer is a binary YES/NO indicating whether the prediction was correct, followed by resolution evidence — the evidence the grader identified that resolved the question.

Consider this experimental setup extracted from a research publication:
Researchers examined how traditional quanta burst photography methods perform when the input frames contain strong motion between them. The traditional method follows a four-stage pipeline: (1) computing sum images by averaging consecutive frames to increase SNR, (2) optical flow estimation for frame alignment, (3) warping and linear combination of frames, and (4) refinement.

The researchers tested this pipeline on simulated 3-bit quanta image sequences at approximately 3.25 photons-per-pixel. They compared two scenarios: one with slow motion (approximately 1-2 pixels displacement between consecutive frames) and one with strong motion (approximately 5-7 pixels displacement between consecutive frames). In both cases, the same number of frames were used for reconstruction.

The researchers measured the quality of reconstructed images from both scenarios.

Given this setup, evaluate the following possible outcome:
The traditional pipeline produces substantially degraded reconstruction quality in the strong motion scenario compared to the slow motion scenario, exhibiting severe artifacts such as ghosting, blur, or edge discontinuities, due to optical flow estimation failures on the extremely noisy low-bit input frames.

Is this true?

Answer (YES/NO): NO